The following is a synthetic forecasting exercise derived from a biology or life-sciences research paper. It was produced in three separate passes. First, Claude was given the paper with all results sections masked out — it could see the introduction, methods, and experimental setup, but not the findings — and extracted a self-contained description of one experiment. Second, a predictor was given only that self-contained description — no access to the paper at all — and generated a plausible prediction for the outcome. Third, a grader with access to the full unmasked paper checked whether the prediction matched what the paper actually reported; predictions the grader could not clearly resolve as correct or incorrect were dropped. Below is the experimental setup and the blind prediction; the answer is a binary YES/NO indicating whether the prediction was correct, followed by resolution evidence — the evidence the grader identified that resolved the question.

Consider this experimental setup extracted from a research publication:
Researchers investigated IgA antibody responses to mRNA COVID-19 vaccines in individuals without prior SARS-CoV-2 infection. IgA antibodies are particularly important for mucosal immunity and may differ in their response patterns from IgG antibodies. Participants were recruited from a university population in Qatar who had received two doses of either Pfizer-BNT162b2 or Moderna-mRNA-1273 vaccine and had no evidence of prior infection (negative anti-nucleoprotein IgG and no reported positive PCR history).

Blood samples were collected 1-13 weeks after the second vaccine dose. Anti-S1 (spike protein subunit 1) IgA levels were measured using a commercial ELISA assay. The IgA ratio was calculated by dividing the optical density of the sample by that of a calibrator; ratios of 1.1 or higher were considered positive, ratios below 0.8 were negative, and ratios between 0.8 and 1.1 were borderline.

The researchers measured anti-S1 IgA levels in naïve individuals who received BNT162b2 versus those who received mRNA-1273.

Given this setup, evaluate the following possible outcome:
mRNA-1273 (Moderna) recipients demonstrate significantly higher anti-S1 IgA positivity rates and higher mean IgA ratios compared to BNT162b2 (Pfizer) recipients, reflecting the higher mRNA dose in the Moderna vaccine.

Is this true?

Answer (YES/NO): NO